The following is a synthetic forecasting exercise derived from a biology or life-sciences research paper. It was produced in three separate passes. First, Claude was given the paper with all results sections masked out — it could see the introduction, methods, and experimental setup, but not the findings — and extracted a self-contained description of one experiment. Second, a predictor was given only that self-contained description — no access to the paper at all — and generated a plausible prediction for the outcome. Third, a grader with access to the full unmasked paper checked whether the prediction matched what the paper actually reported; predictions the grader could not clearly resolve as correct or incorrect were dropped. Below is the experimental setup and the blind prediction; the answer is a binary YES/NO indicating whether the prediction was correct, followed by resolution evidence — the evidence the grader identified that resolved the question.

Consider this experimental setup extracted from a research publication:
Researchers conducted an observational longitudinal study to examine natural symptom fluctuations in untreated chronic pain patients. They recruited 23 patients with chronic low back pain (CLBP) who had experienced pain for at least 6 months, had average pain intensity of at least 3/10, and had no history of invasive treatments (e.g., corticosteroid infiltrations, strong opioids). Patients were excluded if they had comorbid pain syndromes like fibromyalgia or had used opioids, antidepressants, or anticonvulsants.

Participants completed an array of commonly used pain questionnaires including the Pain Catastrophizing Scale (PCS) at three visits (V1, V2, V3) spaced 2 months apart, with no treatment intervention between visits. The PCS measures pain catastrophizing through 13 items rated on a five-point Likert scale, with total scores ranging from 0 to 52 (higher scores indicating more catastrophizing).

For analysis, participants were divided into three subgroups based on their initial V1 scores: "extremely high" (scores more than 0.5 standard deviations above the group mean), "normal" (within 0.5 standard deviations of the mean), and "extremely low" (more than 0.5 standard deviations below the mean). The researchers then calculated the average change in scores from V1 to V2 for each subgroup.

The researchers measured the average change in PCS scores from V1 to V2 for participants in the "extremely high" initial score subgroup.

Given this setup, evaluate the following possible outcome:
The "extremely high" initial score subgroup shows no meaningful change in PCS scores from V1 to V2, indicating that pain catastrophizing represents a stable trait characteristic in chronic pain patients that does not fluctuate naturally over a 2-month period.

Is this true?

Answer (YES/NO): NO